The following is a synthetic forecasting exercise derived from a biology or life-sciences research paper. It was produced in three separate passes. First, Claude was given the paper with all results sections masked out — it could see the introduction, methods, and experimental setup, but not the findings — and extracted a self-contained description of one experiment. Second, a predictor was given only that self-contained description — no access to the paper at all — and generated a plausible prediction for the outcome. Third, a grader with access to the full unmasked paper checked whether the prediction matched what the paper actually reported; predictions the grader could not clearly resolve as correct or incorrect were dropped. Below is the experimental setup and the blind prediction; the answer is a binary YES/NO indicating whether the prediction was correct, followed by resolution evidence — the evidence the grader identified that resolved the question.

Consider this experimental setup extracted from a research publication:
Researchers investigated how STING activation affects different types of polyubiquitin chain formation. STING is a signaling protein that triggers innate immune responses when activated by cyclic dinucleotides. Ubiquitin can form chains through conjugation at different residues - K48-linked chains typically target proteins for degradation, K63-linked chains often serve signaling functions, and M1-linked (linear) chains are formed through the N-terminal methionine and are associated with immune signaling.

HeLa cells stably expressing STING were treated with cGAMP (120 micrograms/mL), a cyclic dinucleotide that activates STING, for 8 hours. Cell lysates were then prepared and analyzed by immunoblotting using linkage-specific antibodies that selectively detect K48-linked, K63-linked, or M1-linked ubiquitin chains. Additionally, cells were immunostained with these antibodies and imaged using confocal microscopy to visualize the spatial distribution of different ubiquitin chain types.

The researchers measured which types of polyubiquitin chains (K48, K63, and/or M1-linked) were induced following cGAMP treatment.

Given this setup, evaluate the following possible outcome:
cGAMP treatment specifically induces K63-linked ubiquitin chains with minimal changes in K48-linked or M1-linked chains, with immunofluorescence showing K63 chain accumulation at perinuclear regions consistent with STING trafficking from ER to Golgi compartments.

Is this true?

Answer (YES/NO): NO